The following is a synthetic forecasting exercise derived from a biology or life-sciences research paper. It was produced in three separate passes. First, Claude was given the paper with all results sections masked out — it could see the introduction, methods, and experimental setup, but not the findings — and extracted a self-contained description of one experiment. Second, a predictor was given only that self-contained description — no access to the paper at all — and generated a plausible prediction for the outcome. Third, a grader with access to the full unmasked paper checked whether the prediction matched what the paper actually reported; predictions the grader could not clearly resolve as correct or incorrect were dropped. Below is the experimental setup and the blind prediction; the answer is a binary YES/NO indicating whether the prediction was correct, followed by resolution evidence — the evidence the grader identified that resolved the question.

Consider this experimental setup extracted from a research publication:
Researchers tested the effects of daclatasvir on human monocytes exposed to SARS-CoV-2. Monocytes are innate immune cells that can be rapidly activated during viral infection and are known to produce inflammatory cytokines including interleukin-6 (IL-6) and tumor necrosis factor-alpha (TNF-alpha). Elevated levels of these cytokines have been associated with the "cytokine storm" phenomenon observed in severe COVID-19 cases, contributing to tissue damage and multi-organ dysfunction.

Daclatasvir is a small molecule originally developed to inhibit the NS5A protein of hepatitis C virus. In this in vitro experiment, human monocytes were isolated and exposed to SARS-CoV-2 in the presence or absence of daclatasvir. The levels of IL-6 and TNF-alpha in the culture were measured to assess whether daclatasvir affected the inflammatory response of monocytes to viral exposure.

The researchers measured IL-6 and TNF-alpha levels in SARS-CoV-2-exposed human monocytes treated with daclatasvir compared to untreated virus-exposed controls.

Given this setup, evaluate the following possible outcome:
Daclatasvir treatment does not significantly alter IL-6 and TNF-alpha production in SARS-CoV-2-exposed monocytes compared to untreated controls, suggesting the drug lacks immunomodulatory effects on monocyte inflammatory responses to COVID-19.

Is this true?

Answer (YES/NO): NO